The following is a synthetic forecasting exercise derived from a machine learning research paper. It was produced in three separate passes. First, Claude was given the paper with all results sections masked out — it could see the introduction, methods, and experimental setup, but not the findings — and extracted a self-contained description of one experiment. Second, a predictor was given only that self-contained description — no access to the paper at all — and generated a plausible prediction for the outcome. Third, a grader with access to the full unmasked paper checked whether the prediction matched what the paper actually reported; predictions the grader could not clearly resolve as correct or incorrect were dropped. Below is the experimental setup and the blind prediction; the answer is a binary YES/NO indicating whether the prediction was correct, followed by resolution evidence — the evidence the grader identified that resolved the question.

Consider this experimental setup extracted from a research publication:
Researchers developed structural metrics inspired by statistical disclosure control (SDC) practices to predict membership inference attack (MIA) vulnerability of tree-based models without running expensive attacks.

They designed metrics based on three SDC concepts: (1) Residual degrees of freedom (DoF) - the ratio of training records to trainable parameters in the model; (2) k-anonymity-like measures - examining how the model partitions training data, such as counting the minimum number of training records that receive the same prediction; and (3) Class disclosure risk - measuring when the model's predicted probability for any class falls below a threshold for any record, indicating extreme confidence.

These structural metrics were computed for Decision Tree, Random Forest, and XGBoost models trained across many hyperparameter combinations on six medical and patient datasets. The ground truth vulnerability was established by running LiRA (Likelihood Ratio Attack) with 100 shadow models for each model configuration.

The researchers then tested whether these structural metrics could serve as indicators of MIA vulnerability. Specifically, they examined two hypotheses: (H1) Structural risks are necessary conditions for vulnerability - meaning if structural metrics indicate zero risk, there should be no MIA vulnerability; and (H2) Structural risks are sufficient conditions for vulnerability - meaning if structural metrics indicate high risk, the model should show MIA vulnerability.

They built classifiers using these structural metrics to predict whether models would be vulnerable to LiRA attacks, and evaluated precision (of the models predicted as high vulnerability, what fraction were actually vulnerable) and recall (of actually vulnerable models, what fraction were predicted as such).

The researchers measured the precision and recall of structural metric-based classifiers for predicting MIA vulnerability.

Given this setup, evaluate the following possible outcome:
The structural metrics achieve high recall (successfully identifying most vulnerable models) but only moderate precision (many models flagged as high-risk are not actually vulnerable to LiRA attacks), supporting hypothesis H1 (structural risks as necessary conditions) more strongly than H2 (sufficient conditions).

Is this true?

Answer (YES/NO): NO